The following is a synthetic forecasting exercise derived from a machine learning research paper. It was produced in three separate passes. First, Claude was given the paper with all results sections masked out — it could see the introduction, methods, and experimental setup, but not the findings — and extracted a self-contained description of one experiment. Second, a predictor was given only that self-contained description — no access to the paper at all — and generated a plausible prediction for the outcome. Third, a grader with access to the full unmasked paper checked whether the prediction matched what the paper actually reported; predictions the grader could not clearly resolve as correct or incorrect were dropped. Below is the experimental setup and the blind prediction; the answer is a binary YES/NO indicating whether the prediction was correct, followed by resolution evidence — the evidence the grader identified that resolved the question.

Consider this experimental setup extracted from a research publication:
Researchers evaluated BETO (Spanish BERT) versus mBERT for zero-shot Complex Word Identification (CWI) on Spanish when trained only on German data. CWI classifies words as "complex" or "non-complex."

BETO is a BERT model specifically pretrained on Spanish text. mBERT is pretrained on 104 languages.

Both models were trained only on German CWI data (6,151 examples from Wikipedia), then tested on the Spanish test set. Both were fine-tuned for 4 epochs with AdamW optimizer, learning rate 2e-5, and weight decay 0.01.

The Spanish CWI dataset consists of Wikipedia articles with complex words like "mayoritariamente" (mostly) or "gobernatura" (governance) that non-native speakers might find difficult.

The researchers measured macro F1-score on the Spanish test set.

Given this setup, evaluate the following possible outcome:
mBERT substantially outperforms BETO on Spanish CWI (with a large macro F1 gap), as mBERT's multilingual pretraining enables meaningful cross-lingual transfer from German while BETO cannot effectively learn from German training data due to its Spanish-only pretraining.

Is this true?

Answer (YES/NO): YES